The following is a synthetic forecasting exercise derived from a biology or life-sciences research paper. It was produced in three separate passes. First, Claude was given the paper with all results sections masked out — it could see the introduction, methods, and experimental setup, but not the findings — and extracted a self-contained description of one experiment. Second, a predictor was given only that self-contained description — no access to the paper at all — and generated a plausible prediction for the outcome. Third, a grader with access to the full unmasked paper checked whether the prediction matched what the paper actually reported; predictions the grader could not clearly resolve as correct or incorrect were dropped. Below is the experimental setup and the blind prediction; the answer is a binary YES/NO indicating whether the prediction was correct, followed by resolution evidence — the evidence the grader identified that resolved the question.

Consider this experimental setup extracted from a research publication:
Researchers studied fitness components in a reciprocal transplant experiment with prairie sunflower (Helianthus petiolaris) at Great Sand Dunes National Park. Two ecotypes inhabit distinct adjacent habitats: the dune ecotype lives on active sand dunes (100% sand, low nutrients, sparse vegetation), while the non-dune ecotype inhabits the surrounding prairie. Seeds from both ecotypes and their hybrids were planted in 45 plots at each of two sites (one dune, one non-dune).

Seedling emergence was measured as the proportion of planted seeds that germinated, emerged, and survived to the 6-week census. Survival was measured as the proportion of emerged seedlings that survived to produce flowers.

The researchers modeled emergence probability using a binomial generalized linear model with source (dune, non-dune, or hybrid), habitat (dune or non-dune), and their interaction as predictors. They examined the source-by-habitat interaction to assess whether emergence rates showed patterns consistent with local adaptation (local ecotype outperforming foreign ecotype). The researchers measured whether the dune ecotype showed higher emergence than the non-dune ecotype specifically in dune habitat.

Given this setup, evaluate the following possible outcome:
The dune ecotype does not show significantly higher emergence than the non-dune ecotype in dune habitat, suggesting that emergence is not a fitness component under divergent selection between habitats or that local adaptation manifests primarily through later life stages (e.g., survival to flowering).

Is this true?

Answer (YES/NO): NO